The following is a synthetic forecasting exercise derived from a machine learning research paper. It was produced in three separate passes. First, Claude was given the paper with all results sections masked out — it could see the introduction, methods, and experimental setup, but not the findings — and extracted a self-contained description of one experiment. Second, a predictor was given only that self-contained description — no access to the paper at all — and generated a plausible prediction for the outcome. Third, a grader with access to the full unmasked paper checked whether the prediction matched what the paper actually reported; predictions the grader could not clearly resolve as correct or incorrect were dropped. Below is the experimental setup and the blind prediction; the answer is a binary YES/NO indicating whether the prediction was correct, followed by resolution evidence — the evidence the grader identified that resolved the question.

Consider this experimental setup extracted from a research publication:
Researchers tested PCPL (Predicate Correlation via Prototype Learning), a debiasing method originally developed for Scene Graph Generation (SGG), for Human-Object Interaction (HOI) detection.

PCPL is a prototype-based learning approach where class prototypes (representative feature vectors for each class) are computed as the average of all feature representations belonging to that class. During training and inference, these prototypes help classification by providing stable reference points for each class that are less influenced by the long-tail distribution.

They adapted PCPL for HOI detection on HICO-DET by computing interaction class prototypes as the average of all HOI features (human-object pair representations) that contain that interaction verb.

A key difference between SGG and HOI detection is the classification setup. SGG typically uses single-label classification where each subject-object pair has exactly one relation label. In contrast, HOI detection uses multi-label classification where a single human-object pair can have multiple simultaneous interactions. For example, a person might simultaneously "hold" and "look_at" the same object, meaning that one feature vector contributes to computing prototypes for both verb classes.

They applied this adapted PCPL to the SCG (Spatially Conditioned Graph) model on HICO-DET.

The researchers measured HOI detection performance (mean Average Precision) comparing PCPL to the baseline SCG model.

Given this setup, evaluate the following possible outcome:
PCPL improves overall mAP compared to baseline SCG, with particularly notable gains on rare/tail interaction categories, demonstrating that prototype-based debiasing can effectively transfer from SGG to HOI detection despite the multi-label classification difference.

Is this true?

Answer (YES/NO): NO